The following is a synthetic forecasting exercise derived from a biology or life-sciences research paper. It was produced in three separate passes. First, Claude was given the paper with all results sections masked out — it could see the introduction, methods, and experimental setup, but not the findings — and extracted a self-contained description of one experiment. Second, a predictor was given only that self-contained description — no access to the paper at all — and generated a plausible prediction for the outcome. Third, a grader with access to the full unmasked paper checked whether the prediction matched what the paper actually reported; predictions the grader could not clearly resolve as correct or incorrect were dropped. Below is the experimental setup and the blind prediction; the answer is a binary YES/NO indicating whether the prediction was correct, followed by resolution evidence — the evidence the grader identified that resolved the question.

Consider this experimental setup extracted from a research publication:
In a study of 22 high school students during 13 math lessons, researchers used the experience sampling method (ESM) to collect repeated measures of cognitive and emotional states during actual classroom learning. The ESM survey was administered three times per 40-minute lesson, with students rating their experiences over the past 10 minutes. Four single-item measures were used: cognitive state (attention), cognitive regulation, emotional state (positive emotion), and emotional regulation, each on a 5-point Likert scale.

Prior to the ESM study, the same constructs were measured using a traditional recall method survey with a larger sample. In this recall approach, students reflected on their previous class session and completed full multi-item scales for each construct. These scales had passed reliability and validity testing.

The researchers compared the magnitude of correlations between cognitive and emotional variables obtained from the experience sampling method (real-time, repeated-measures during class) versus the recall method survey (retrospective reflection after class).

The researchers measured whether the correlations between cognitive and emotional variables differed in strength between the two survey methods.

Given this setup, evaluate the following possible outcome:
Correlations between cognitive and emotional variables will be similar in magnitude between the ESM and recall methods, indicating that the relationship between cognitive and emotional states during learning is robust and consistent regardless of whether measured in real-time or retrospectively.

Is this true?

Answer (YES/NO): NO